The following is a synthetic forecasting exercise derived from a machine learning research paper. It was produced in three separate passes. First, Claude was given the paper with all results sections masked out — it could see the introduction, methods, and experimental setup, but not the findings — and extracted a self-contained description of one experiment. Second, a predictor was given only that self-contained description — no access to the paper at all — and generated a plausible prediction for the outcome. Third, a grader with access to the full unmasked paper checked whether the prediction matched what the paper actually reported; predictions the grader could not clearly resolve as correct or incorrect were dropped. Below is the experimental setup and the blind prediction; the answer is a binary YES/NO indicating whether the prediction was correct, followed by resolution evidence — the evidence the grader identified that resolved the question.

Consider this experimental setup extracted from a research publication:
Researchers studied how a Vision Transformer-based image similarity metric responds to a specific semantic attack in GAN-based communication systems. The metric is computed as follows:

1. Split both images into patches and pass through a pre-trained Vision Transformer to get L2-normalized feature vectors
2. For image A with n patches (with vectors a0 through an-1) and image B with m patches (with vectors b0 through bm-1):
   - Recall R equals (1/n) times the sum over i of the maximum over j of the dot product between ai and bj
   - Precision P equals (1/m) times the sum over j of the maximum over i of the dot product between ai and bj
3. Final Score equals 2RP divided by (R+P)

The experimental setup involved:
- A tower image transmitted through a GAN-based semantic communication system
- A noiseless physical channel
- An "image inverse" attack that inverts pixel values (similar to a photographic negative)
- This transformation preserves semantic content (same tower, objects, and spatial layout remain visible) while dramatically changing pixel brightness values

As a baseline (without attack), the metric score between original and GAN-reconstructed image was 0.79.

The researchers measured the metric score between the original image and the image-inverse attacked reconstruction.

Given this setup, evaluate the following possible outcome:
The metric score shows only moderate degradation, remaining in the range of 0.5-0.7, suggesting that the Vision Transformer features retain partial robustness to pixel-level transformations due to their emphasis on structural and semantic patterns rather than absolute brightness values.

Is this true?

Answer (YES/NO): YES